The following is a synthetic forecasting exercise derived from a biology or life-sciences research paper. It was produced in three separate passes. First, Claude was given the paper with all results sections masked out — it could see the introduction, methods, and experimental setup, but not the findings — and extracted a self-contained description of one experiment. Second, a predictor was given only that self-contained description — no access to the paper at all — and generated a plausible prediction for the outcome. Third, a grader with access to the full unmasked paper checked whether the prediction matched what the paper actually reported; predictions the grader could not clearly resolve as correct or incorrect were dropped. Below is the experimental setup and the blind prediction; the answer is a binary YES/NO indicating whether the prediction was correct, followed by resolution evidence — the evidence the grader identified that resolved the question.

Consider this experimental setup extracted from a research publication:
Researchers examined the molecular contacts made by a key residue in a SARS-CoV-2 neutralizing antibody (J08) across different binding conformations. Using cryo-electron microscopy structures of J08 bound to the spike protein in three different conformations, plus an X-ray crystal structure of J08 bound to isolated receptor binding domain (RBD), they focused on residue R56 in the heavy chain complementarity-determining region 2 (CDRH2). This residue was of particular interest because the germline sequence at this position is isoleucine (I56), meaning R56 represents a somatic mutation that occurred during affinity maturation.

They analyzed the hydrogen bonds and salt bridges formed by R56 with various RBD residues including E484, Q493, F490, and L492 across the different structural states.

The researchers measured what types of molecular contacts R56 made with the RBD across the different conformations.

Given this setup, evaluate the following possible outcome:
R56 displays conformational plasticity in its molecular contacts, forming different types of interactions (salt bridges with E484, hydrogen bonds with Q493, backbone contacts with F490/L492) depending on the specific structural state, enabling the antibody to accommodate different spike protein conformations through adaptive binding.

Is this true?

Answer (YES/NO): YES